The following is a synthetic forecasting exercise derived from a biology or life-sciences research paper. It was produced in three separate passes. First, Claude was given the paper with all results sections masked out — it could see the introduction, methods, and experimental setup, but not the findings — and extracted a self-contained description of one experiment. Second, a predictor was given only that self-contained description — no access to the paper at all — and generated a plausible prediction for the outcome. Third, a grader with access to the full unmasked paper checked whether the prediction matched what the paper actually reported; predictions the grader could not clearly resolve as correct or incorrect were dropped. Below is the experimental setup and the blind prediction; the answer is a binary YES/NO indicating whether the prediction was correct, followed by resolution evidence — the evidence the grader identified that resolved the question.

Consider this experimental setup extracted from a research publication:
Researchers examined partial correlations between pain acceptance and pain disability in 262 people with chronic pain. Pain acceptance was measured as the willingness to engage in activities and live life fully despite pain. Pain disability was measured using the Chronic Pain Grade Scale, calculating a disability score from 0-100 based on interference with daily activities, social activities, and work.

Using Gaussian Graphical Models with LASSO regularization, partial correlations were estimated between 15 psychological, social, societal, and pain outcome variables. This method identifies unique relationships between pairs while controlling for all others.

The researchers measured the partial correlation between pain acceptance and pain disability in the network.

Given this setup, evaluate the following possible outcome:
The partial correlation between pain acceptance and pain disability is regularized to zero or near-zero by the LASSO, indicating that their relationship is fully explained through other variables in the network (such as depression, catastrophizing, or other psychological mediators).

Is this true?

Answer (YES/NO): NO